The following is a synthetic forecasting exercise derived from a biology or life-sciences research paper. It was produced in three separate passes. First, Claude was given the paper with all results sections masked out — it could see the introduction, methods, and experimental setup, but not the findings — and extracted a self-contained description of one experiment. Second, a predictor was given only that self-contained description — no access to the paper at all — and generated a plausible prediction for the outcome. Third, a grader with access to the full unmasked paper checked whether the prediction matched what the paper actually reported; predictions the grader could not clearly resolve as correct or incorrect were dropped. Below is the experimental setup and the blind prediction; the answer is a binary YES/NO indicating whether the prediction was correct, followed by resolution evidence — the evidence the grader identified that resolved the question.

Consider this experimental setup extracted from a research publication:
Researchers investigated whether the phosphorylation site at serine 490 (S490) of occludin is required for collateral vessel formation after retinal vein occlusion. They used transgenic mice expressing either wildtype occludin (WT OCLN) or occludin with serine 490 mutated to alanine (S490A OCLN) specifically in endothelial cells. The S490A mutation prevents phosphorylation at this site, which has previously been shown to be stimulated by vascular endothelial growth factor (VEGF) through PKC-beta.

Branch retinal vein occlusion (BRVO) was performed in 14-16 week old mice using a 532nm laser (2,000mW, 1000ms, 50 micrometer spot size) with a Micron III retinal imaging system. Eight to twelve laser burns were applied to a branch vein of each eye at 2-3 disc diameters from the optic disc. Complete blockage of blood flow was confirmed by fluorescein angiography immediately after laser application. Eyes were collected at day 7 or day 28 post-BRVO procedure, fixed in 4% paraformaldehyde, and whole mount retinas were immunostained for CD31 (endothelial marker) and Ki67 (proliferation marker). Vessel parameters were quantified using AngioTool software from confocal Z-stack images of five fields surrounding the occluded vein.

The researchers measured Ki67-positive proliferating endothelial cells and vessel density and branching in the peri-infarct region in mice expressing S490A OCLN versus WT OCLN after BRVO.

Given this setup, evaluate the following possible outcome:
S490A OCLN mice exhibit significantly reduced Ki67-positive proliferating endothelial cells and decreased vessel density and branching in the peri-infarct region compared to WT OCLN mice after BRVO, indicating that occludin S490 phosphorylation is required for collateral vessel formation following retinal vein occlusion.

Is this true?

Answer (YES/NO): YES